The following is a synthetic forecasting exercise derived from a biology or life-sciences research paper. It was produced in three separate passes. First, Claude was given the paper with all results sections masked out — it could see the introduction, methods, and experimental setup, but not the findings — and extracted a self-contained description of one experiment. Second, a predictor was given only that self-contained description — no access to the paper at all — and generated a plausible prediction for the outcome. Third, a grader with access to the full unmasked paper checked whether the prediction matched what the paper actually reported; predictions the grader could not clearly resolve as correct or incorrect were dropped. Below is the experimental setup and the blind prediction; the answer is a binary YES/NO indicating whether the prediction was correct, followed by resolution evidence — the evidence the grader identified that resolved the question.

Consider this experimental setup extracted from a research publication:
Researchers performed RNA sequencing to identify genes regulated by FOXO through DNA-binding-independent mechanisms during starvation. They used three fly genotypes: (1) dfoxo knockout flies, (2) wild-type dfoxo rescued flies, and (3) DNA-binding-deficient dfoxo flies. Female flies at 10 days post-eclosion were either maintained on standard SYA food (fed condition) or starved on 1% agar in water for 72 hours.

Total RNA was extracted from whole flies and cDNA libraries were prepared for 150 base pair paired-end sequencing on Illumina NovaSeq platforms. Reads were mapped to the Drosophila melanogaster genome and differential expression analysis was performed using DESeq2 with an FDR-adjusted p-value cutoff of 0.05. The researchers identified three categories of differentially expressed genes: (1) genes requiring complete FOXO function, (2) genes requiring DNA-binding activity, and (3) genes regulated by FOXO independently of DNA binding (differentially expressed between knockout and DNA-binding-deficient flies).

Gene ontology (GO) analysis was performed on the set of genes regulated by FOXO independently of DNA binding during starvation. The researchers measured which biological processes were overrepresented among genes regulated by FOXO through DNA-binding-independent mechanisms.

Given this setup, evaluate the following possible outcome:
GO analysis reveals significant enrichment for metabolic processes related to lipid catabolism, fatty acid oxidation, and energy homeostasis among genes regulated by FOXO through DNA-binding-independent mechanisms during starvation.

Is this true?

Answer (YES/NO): NO